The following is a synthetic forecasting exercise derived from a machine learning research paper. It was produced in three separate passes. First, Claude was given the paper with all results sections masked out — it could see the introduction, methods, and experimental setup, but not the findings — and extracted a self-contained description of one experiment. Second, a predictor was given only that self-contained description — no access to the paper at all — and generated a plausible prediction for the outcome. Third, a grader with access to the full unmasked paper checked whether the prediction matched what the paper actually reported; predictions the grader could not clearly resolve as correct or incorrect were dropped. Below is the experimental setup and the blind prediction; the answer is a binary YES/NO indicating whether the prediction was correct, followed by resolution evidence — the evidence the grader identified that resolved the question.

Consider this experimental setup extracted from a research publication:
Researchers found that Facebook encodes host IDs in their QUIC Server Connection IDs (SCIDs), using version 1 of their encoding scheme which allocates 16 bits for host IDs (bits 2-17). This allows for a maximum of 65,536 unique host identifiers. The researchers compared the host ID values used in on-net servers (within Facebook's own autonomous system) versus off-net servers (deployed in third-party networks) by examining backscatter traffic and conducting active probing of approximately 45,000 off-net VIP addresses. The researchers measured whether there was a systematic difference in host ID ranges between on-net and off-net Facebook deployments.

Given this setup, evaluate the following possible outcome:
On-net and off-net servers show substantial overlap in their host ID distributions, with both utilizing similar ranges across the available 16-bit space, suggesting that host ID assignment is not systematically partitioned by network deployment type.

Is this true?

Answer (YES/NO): NO